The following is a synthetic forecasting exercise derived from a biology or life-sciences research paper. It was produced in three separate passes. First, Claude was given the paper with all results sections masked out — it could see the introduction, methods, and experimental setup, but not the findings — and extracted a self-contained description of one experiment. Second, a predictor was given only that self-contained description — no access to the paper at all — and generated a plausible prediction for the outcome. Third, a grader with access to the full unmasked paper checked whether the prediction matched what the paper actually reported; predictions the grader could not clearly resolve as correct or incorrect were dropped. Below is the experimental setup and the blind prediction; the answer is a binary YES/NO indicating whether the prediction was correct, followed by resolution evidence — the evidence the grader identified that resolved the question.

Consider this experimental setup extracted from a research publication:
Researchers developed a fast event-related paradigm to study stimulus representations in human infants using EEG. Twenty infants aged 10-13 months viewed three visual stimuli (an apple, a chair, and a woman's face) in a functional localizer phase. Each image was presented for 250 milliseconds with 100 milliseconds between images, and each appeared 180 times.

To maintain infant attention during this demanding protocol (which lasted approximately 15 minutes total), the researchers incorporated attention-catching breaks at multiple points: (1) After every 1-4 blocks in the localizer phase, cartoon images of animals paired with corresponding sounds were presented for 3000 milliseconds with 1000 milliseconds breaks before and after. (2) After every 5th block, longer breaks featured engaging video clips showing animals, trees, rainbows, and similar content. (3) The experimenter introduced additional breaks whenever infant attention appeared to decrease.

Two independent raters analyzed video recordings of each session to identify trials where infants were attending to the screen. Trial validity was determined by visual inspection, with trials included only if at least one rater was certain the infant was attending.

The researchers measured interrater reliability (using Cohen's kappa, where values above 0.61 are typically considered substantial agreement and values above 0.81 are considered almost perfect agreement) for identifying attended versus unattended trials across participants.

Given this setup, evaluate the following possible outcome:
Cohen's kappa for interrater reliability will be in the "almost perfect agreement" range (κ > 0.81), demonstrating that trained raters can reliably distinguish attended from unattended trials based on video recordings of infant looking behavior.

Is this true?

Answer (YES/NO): NO